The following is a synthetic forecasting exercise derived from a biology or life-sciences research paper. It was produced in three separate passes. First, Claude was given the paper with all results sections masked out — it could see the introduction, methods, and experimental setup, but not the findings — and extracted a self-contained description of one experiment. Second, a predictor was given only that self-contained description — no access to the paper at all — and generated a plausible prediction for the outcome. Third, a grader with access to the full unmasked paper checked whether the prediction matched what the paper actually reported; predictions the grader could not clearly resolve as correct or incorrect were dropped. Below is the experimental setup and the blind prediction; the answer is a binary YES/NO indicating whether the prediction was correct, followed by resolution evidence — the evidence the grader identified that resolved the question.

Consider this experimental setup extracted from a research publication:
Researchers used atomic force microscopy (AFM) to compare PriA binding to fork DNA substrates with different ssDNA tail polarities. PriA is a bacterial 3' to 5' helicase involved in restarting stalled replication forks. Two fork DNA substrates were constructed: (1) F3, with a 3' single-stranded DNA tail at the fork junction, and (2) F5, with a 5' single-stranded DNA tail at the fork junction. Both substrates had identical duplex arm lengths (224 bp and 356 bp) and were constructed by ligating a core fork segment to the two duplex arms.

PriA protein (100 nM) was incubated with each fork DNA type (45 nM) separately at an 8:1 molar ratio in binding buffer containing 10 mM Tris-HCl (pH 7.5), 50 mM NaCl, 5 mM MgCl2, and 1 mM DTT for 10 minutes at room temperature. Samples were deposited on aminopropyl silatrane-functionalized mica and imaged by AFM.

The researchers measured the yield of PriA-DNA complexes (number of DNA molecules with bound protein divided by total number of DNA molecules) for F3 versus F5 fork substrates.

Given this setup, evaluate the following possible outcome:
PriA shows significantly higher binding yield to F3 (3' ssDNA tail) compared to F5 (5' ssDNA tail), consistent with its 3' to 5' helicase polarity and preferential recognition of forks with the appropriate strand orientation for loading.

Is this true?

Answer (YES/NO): NO